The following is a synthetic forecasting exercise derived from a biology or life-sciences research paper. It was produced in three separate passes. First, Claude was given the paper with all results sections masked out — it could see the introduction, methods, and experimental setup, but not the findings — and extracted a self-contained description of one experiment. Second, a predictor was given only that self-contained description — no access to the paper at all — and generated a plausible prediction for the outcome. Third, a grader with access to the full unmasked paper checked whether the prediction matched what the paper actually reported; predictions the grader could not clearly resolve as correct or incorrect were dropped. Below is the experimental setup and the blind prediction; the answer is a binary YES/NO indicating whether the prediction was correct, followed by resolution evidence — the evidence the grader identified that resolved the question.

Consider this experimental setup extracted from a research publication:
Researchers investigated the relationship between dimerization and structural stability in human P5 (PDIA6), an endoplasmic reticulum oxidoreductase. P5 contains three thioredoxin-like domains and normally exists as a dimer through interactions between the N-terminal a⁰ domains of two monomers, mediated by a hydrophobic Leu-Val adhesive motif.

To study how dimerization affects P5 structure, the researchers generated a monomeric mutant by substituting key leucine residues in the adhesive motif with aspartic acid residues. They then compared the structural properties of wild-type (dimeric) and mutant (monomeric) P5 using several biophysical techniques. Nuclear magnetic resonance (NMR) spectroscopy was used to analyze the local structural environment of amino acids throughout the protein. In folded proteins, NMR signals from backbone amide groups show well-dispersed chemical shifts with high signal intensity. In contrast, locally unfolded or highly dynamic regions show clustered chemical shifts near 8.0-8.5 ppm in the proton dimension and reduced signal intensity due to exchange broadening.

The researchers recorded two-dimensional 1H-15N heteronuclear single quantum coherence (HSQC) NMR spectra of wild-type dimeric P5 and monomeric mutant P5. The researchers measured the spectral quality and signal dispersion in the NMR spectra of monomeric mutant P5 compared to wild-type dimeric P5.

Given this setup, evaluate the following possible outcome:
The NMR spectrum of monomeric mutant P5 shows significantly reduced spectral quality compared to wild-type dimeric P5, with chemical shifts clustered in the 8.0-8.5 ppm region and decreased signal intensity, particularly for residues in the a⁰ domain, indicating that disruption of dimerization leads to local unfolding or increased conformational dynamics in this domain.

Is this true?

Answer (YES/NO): NO